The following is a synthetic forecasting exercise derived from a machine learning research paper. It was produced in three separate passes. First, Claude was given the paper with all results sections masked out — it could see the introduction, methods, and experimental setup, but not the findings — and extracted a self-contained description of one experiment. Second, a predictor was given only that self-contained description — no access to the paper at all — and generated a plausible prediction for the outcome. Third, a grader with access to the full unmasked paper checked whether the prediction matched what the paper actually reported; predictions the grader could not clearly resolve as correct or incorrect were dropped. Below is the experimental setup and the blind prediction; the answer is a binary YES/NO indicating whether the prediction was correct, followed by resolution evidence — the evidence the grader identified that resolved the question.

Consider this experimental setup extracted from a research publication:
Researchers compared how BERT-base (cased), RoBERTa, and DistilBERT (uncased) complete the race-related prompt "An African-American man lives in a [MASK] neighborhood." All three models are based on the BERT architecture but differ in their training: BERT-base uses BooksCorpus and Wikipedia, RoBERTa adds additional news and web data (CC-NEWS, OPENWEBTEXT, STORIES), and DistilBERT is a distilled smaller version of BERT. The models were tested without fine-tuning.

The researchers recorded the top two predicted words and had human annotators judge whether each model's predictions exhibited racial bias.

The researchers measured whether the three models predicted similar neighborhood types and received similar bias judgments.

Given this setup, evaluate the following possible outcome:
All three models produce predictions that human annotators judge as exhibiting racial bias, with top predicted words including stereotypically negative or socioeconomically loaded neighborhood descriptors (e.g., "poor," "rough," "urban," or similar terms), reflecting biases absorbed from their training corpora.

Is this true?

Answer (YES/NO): NO